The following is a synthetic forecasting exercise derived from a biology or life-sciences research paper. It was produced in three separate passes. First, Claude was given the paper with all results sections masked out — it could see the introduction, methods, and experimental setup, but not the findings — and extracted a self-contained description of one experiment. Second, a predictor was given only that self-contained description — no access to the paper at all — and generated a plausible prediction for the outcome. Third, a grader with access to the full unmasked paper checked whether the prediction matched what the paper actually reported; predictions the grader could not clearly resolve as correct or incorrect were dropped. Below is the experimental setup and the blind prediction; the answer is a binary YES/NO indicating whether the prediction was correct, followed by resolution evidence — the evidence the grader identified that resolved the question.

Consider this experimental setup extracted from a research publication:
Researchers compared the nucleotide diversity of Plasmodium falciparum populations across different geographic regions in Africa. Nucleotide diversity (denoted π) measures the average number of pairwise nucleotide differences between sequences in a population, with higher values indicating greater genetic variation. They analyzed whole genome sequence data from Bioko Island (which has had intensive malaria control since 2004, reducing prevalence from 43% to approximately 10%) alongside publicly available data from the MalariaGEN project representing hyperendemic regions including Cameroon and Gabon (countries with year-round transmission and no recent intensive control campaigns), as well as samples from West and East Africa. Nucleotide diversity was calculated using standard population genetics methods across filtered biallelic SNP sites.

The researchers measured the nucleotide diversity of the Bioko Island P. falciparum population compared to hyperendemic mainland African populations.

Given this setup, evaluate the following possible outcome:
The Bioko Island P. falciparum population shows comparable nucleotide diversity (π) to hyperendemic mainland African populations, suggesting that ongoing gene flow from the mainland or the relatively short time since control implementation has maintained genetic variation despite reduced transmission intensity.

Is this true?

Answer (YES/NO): YES